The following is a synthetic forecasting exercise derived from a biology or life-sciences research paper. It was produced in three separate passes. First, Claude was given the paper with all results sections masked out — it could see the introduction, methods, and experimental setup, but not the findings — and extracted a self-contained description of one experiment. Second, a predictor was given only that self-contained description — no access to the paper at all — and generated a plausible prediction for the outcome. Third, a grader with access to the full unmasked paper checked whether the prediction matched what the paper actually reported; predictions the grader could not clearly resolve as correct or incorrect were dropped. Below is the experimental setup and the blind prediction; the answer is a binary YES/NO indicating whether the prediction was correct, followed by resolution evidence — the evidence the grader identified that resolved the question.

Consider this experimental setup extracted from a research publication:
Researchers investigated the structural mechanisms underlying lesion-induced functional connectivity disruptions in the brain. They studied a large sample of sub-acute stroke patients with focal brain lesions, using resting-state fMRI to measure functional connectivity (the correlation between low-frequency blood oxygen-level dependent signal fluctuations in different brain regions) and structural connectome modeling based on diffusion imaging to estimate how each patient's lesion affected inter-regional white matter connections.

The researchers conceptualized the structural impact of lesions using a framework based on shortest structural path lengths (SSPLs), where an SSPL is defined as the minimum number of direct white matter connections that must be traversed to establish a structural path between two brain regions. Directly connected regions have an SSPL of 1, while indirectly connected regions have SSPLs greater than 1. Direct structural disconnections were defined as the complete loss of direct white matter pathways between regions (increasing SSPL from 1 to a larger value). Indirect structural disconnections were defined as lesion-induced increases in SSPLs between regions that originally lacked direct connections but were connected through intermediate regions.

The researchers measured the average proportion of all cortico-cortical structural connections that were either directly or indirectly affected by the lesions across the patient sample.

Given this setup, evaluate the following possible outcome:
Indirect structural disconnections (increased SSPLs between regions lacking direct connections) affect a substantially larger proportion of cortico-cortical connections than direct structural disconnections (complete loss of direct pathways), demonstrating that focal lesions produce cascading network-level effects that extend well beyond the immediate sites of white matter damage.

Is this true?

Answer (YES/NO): NO